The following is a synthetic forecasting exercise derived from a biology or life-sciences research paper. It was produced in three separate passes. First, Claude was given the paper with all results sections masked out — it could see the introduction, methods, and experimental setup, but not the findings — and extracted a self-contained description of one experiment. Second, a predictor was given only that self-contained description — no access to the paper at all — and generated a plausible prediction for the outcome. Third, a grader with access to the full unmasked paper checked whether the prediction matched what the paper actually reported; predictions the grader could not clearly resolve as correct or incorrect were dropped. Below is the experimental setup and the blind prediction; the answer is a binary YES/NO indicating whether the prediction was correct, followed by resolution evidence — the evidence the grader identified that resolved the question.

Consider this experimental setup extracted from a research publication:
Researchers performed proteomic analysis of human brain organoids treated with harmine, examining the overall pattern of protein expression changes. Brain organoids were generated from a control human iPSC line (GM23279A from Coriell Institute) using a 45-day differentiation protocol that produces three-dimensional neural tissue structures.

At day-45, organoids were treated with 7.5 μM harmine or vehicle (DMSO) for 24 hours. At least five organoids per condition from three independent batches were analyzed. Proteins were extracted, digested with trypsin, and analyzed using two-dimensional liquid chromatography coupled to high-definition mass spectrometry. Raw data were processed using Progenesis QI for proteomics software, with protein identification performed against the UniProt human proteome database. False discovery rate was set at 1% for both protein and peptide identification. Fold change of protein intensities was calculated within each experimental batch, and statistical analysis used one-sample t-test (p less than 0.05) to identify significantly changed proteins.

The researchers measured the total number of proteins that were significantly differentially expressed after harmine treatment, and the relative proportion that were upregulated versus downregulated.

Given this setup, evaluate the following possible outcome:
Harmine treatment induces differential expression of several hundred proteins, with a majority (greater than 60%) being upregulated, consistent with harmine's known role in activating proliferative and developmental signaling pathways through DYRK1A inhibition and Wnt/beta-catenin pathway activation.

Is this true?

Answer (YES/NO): NO